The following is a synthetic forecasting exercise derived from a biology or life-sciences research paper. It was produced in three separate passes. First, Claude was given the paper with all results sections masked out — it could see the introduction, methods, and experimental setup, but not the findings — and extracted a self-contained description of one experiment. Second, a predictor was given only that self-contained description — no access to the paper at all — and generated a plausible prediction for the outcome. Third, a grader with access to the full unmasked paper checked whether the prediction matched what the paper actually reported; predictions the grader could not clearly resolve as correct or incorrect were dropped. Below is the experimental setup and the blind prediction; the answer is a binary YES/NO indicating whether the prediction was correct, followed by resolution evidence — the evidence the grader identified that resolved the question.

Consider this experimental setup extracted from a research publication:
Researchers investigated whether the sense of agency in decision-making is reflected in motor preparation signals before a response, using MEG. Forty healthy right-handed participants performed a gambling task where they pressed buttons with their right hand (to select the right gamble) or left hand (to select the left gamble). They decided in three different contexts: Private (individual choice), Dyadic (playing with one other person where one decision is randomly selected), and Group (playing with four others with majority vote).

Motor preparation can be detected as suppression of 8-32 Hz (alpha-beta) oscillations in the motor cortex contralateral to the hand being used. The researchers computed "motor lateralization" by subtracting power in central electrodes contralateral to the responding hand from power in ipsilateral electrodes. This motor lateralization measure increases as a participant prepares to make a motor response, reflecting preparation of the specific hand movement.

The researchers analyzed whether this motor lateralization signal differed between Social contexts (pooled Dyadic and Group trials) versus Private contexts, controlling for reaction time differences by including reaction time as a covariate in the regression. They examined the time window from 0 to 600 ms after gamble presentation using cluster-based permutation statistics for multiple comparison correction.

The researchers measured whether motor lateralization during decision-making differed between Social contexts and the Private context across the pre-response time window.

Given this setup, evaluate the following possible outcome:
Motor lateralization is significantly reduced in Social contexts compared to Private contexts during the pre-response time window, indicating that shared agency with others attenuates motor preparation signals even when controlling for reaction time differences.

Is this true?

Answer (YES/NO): YES